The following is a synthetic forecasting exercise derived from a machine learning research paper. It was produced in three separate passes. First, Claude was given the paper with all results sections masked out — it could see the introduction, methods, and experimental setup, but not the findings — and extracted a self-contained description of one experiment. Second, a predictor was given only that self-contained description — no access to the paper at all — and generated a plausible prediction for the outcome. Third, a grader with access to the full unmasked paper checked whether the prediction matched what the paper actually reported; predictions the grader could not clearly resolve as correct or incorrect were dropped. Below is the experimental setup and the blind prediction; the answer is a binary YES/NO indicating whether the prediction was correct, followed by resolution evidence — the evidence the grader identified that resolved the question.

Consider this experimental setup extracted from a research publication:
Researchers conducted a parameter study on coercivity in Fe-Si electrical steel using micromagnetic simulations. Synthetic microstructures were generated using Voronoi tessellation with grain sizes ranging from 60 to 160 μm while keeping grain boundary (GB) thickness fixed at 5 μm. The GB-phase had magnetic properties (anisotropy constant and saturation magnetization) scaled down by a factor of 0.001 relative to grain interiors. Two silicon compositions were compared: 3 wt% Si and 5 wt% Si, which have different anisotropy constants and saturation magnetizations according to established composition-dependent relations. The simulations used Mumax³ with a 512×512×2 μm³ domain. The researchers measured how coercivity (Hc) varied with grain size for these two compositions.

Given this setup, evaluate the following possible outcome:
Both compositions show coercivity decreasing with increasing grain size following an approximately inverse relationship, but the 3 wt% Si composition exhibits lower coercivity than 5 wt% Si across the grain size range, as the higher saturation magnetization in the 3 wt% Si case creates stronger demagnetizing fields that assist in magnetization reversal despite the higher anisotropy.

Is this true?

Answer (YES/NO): NO